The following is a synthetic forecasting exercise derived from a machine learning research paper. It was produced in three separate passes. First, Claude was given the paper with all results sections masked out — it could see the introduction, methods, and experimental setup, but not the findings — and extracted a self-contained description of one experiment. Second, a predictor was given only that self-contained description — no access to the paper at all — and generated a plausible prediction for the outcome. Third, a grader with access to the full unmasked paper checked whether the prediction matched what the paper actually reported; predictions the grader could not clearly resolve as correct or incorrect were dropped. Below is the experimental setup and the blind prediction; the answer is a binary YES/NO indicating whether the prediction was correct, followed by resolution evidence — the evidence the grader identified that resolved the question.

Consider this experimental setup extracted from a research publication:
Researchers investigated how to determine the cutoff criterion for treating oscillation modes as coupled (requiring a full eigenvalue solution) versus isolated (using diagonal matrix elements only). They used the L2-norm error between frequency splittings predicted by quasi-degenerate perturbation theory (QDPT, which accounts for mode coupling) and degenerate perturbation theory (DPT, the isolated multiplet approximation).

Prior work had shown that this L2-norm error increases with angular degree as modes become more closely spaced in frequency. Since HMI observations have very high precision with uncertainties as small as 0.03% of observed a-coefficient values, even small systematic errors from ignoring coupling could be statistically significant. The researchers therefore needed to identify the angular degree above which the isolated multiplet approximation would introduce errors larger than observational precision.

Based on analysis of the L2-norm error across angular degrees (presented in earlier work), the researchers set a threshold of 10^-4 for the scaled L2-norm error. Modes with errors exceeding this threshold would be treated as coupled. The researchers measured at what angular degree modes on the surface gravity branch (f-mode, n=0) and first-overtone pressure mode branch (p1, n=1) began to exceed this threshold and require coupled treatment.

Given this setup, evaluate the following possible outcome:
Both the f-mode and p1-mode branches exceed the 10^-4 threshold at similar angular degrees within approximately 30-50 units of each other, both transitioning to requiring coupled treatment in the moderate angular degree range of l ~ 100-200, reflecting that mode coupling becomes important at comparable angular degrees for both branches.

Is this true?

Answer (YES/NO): YES